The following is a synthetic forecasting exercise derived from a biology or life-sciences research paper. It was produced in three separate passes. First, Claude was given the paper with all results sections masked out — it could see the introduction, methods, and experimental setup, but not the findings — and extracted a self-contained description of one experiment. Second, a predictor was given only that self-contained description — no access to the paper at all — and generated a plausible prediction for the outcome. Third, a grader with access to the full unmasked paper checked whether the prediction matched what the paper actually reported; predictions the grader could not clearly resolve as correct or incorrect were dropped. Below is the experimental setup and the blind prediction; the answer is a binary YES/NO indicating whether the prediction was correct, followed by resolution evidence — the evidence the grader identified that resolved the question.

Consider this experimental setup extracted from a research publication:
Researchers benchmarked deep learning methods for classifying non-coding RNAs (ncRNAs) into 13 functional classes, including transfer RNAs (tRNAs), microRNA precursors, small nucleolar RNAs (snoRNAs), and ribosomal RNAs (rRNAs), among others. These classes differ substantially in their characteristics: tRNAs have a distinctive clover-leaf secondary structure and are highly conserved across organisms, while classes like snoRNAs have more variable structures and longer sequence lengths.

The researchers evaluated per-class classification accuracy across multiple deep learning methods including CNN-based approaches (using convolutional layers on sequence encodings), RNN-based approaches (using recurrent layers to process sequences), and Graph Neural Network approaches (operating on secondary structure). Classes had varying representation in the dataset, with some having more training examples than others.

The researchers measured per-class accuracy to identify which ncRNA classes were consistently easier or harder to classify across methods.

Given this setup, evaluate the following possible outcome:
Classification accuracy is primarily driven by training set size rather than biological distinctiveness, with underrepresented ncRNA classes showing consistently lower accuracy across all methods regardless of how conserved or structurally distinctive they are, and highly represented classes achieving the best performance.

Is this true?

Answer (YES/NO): NO